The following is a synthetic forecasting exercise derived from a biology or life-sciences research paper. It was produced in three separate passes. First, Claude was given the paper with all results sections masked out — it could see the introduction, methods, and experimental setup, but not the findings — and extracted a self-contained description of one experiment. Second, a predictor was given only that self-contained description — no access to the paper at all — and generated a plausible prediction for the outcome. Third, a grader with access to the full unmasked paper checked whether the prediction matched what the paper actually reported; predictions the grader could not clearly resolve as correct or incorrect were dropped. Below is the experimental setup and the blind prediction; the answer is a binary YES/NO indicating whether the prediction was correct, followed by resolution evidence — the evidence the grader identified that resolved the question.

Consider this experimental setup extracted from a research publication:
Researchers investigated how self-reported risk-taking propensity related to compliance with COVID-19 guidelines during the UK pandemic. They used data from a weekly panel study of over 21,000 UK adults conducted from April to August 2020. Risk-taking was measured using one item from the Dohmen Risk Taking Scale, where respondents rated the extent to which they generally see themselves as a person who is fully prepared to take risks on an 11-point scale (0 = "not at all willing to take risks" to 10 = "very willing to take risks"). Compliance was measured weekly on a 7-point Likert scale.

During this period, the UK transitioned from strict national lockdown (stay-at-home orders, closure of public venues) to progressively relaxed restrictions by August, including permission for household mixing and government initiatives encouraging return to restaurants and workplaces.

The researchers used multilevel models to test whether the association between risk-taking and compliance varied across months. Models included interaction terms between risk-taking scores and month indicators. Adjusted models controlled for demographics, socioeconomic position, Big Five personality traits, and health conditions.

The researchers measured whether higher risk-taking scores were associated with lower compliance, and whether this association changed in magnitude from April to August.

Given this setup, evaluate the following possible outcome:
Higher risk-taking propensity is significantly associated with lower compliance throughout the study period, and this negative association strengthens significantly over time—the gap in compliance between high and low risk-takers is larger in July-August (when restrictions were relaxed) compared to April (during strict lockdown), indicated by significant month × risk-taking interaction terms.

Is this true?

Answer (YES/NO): YES